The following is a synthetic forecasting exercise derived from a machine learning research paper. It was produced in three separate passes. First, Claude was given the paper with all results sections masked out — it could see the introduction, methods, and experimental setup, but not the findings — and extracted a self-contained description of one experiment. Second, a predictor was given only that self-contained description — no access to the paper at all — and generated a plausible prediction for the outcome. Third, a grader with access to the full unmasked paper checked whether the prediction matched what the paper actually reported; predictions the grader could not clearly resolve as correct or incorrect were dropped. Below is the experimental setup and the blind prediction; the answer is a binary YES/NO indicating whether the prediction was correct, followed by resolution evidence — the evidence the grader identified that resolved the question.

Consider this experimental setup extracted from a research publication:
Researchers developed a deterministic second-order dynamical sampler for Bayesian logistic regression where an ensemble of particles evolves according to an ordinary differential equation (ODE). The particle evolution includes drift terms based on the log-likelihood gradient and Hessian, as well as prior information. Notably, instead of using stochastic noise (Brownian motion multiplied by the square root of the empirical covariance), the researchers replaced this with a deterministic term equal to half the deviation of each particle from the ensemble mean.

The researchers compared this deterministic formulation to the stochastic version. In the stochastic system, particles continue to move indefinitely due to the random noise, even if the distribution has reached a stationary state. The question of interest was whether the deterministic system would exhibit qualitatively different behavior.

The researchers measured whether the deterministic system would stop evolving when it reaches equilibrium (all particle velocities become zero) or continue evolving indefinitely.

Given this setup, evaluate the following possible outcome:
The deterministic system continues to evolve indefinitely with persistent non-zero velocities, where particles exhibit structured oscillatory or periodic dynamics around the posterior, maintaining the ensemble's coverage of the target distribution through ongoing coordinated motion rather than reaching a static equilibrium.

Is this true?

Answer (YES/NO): NO